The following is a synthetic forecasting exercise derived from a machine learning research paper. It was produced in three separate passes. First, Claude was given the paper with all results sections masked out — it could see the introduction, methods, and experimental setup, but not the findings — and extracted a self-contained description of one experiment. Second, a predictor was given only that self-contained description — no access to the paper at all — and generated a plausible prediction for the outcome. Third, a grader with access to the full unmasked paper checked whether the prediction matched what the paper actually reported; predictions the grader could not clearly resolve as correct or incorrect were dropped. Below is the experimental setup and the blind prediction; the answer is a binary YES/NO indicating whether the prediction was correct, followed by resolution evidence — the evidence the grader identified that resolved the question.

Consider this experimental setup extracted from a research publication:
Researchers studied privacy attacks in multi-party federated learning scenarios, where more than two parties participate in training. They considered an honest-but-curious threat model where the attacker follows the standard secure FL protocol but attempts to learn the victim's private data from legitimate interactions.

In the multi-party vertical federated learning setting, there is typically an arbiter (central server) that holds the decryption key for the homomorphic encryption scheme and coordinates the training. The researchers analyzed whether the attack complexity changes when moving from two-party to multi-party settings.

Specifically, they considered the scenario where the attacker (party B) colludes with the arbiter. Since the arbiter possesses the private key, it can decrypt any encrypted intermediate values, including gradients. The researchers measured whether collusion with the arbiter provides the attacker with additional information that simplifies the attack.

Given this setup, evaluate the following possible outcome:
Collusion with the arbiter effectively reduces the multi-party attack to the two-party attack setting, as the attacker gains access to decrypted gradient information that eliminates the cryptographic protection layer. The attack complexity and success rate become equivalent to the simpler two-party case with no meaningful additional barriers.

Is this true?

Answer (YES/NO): YES